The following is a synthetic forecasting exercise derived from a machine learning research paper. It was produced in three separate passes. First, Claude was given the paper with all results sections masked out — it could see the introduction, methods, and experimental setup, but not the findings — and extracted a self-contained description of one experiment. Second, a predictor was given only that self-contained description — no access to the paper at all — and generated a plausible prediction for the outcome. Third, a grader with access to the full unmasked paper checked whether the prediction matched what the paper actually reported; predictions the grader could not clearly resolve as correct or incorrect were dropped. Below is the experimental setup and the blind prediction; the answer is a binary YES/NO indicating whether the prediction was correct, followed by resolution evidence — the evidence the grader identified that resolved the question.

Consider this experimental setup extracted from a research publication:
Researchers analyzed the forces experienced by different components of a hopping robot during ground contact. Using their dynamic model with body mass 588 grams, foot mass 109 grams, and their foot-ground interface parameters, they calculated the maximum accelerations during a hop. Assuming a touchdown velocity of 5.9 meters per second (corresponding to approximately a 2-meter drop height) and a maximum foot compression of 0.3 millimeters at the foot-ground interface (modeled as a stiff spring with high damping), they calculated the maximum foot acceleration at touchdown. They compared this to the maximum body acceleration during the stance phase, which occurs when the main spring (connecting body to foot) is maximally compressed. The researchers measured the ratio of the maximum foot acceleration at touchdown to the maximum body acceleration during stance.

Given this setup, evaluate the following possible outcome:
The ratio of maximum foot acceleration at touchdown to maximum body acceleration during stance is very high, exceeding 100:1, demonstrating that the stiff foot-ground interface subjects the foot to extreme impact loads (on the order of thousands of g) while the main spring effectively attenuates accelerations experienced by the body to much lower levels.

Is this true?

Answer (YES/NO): NO